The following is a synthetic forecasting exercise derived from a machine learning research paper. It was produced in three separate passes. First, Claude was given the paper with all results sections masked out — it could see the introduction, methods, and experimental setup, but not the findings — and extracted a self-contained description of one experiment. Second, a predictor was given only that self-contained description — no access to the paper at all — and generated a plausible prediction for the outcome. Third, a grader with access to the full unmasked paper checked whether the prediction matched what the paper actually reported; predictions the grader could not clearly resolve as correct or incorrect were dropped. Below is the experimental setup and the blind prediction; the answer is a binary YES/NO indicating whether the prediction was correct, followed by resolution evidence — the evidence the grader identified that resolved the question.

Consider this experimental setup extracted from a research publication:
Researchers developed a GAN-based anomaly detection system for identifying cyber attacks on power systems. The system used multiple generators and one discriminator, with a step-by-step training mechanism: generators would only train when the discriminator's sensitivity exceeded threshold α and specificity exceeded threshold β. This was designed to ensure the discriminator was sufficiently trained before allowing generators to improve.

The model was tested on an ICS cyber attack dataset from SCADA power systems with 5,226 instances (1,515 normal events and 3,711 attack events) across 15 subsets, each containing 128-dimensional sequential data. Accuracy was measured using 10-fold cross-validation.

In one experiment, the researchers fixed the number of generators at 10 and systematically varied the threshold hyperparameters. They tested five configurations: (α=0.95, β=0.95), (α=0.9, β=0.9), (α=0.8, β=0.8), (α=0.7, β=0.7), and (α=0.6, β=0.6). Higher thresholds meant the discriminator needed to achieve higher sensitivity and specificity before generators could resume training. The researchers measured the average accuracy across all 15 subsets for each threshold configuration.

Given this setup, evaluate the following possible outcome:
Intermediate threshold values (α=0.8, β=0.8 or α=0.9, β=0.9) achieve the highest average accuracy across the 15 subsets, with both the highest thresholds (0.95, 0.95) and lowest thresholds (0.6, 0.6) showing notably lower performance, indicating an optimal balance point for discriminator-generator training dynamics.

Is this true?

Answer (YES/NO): NO